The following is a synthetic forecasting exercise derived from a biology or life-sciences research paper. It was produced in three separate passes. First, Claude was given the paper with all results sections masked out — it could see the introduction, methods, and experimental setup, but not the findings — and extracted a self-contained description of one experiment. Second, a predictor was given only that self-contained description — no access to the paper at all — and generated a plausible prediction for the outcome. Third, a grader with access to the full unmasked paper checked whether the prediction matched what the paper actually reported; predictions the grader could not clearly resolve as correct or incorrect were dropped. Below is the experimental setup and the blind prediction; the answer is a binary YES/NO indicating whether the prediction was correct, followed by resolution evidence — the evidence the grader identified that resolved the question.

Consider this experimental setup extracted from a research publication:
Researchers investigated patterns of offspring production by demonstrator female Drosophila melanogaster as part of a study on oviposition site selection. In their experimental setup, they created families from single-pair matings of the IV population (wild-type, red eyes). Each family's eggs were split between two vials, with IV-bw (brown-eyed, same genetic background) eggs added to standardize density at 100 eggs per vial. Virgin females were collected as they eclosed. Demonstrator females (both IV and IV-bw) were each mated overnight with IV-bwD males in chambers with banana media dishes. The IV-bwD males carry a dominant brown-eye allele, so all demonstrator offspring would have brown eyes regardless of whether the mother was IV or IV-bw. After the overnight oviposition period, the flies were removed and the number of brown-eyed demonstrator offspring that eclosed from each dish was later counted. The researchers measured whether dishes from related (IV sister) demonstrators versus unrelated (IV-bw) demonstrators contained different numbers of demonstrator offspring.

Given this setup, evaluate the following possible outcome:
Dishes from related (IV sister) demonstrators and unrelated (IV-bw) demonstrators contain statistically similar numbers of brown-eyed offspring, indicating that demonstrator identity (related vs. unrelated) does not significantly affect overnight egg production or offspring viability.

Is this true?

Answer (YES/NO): NO